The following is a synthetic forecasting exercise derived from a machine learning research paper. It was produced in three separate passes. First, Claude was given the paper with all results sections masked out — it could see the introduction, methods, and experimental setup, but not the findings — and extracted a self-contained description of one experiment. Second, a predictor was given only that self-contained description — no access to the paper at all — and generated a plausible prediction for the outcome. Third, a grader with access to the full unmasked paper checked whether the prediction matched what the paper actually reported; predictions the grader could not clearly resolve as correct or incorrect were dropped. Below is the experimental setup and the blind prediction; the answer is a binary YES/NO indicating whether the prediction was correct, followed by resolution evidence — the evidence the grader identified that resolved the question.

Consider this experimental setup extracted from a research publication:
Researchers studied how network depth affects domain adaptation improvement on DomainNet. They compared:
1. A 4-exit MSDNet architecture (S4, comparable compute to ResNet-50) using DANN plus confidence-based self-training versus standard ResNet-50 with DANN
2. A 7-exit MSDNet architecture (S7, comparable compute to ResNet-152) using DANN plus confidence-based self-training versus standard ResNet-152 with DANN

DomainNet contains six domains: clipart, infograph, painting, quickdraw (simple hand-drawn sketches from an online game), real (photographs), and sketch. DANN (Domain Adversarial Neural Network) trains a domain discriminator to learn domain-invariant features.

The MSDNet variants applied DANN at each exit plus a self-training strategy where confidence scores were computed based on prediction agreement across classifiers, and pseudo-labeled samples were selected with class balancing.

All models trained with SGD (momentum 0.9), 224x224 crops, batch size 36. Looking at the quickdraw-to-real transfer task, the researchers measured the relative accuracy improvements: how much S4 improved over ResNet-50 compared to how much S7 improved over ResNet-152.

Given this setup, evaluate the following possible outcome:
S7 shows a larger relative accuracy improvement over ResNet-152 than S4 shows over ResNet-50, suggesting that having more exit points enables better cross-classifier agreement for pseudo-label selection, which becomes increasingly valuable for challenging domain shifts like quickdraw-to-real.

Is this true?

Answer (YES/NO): NO